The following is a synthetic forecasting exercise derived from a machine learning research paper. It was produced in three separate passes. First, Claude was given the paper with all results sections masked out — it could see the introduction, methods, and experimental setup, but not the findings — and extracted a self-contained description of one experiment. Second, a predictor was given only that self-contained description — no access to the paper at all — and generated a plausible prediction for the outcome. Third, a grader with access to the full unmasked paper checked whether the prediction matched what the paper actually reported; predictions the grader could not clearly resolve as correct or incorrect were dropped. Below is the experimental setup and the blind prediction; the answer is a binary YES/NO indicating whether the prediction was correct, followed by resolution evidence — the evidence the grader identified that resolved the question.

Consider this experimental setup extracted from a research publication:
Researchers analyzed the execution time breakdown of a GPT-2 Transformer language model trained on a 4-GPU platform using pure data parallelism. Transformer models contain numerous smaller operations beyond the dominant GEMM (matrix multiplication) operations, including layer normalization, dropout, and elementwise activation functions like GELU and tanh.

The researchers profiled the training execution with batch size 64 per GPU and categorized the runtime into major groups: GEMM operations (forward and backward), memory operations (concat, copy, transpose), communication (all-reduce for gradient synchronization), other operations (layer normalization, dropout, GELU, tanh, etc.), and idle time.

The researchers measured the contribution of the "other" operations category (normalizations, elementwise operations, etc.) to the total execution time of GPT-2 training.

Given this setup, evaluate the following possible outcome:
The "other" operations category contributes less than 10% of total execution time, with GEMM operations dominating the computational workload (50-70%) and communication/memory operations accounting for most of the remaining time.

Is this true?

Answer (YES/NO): NO